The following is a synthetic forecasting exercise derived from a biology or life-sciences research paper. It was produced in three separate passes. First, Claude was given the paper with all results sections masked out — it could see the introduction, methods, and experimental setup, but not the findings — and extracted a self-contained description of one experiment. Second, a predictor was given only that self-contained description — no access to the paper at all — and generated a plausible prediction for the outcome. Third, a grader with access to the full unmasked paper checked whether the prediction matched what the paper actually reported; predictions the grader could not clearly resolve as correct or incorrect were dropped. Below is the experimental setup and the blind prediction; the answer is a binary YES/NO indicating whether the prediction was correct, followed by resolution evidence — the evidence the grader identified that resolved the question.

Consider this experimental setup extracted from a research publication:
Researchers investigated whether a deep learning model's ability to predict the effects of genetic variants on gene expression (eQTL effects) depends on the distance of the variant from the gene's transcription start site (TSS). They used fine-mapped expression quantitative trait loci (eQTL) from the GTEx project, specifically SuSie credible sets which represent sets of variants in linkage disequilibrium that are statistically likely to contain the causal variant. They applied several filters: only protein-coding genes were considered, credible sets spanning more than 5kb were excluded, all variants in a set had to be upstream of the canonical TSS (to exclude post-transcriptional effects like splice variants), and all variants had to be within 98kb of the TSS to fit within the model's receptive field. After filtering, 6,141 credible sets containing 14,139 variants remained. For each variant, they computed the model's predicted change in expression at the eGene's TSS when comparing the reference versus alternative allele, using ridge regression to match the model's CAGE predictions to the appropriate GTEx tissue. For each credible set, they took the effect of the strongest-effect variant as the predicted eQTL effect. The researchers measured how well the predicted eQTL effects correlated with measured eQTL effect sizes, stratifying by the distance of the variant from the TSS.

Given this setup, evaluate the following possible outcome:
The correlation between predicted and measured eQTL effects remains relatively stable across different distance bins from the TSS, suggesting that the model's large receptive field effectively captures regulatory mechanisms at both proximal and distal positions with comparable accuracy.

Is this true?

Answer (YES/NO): NO